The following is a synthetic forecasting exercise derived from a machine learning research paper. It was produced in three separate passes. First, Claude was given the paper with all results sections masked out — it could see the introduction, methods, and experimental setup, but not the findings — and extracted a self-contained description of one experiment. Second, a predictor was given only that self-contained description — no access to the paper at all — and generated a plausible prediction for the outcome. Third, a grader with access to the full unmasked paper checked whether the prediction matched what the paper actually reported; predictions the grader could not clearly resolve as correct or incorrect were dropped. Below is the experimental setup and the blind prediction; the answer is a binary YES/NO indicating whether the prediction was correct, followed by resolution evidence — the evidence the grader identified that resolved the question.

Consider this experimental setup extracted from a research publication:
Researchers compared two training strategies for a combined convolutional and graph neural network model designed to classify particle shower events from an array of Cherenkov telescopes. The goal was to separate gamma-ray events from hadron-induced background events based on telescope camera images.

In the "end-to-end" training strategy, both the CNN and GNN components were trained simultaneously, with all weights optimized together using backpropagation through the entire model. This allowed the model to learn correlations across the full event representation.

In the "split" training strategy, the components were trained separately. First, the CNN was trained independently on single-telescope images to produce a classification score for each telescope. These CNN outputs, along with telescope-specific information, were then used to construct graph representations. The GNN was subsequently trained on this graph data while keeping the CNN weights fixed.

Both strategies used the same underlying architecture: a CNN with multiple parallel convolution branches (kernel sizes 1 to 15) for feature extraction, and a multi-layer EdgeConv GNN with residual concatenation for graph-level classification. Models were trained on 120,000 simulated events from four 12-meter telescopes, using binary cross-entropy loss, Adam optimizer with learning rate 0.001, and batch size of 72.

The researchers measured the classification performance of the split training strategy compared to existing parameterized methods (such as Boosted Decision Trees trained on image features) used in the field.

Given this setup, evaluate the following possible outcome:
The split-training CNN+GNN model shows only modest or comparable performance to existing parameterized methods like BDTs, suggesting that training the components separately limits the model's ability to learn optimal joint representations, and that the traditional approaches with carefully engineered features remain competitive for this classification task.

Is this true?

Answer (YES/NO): YES